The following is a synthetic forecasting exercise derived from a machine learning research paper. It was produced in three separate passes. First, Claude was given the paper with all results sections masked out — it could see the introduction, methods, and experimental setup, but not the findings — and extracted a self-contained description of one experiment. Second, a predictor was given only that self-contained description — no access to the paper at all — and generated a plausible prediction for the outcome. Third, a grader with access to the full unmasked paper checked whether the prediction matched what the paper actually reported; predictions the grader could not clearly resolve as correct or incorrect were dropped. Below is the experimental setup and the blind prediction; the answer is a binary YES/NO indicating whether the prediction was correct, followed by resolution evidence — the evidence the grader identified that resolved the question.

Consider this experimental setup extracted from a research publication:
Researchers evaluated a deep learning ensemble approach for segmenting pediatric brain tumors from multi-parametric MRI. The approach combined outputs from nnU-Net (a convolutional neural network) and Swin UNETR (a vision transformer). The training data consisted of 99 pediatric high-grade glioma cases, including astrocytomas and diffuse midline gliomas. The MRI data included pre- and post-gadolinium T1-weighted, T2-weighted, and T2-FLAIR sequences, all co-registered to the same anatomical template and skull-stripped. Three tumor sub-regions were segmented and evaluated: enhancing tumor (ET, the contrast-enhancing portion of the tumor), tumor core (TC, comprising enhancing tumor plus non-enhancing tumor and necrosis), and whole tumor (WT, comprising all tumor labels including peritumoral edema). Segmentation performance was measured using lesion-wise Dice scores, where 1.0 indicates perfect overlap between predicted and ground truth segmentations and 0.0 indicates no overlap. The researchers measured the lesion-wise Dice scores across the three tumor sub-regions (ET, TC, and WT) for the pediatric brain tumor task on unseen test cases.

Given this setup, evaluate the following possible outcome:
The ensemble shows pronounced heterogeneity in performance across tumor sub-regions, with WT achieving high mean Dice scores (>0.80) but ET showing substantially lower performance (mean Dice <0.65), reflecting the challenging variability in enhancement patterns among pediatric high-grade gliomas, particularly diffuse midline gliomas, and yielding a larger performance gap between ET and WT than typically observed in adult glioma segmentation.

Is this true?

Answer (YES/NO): NO